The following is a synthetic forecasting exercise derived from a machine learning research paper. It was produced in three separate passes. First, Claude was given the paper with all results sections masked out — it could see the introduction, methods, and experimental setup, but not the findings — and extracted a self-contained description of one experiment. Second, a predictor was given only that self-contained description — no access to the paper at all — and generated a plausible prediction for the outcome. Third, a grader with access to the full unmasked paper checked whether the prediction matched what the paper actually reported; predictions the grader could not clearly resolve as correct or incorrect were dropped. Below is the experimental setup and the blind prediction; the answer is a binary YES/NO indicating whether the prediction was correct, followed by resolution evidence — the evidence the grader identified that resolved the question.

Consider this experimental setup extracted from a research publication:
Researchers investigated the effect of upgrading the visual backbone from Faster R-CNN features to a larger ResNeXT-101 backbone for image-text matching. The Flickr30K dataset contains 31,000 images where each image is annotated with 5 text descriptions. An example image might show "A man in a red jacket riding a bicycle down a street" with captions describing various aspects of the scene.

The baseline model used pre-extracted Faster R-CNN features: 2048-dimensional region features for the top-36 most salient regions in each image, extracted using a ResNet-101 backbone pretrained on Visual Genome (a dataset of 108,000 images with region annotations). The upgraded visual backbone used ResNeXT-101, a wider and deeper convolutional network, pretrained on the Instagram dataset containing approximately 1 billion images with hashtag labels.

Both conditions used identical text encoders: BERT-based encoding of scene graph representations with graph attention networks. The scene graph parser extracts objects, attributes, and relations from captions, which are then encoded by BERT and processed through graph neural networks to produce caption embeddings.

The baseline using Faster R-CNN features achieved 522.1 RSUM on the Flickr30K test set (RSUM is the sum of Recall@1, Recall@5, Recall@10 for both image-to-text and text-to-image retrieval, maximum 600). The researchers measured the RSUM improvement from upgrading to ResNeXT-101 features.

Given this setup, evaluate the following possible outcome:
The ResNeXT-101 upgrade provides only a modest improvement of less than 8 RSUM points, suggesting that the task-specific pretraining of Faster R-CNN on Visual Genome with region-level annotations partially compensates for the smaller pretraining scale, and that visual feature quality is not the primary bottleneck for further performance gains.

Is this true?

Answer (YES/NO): NO